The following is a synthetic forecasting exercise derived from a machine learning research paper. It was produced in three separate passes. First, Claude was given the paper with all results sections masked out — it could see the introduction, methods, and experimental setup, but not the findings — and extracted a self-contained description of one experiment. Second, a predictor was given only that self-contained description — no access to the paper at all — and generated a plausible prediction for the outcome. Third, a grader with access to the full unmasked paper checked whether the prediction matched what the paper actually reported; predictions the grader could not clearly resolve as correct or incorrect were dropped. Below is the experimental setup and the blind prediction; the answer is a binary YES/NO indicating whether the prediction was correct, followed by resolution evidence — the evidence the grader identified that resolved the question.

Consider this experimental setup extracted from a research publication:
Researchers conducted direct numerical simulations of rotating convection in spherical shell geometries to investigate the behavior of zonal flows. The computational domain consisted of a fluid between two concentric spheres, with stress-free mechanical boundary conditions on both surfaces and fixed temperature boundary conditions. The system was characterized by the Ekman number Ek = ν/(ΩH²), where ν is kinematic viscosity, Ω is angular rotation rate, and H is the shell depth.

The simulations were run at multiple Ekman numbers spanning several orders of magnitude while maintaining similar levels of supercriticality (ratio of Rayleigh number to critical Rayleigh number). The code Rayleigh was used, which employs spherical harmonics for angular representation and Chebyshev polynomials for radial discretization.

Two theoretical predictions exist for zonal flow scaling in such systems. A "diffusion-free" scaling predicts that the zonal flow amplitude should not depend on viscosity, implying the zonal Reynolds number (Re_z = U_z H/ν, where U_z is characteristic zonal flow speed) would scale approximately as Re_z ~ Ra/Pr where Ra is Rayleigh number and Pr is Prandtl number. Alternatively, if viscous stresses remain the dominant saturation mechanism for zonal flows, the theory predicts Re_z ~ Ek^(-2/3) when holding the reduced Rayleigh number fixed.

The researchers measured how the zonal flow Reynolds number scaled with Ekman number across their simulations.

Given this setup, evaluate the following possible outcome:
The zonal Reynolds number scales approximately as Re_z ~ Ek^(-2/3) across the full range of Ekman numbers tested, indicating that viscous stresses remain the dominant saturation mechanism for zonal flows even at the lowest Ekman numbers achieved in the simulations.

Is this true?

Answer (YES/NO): YES